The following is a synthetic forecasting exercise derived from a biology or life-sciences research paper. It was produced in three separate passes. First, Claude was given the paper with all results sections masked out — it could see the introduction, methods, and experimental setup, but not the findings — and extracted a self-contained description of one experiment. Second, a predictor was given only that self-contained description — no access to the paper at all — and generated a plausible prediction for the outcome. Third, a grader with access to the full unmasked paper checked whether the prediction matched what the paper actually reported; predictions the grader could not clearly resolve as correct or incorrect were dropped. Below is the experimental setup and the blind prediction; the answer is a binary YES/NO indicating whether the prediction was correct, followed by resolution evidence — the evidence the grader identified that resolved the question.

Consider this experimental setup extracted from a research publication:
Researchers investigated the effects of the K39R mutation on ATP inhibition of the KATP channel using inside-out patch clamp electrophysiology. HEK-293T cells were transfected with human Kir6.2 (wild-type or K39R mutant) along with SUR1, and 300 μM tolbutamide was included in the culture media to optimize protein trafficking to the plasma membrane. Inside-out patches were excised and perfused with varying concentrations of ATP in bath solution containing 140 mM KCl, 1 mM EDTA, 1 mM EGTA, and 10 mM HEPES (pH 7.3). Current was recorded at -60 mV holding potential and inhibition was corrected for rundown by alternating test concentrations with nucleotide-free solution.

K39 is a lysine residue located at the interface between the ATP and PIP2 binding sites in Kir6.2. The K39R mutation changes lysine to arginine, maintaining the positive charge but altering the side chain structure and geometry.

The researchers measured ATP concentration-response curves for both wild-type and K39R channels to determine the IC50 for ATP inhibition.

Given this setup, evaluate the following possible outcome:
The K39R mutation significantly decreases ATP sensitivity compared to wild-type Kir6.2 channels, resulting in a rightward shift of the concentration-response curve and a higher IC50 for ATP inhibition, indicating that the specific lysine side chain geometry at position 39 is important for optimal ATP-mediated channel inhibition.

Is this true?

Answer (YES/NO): YES